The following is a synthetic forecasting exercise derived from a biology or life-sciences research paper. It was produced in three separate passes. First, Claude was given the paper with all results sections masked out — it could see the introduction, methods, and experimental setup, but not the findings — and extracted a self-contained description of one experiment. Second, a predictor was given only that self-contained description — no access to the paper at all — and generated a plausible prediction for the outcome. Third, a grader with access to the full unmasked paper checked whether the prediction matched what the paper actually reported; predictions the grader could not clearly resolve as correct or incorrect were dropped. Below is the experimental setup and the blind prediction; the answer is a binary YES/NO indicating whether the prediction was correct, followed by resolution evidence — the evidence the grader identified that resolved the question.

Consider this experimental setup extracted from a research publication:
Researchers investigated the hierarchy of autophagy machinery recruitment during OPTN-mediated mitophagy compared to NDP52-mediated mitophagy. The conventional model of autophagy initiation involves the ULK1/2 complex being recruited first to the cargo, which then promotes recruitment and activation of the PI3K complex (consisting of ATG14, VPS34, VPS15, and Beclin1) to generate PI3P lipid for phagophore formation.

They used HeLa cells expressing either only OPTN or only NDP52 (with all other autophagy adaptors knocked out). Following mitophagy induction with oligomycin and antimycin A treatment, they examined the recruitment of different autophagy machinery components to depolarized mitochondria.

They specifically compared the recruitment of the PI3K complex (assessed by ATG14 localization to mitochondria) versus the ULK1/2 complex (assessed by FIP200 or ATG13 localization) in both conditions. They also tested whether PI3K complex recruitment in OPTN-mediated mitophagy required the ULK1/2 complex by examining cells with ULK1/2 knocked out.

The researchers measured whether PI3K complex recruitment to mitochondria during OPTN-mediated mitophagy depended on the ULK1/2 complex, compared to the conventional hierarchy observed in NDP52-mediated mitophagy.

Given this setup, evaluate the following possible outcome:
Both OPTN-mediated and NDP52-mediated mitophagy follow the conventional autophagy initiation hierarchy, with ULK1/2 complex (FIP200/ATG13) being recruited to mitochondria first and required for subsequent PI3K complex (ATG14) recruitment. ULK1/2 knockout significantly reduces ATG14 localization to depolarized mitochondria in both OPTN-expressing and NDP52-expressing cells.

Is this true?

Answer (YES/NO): NO